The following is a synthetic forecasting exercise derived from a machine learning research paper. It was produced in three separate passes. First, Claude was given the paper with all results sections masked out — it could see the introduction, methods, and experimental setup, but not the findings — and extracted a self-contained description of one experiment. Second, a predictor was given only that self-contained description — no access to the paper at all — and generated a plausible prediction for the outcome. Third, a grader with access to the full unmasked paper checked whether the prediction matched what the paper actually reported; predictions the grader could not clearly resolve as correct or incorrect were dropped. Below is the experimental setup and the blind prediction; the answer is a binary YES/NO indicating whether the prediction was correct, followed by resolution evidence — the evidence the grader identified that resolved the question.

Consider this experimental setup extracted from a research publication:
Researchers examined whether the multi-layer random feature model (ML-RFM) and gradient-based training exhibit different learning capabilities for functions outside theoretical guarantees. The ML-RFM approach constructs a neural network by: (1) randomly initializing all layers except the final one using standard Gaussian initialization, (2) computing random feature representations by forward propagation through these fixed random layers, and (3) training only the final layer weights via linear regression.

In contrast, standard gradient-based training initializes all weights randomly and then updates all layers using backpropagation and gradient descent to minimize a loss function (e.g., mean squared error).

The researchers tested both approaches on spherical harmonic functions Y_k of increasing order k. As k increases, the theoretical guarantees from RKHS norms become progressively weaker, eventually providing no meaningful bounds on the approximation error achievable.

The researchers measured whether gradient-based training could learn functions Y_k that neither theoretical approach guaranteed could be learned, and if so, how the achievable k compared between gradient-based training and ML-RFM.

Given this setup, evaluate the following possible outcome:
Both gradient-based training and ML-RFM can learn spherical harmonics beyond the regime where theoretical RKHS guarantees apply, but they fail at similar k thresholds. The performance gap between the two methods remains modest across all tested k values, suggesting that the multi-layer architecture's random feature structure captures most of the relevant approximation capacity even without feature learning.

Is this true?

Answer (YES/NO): NO